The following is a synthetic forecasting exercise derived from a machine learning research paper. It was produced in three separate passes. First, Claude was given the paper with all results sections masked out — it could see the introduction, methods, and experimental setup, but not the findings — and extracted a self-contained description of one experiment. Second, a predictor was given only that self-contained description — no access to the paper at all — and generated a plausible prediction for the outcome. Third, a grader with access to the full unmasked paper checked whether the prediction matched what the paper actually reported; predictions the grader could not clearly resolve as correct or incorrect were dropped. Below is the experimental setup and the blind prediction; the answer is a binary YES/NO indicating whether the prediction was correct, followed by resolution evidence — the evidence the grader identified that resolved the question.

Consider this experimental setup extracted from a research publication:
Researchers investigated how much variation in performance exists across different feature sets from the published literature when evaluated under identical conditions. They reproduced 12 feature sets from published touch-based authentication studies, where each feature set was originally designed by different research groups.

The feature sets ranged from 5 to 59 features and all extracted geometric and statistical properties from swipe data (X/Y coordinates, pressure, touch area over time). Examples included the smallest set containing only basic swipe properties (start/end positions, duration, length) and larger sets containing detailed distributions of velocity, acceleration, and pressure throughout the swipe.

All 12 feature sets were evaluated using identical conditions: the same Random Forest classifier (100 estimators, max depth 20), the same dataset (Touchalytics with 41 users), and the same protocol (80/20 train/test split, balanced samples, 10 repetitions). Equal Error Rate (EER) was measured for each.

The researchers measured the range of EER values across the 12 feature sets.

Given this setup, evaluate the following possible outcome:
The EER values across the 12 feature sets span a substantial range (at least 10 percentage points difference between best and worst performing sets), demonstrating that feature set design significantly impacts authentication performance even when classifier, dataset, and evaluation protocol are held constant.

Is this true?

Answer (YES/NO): YES